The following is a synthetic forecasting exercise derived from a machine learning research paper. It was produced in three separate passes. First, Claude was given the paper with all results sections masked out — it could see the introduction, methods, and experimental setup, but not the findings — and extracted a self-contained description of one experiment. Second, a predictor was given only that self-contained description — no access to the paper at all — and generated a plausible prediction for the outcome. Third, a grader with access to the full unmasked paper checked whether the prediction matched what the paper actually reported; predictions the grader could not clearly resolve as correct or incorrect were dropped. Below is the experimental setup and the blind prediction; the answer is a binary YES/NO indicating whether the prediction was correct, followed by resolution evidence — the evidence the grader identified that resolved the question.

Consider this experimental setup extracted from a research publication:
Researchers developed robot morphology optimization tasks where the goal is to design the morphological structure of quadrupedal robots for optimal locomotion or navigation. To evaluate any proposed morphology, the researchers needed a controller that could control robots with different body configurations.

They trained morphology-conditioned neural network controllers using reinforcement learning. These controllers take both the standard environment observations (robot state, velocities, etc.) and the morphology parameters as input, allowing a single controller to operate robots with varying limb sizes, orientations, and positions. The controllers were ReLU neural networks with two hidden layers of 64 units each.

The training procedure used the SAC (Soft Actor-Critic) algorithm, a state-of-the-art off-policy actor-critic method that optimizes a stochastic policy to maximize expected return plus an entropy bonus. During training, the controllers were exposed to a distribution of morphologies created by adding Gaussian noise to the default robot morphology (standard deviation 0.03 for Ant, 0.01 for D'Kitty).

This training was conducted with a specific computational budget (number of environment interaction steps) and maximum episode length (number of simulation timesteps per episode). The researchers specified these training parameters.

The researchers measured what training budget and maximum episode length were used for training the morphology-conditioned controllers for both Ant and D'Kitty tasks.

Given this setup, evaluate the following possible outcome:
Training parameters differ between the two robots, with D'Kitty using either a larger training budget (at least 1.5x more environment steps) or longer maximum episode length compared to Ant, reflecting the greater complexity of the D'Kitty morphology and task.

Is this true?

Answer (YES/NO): NO